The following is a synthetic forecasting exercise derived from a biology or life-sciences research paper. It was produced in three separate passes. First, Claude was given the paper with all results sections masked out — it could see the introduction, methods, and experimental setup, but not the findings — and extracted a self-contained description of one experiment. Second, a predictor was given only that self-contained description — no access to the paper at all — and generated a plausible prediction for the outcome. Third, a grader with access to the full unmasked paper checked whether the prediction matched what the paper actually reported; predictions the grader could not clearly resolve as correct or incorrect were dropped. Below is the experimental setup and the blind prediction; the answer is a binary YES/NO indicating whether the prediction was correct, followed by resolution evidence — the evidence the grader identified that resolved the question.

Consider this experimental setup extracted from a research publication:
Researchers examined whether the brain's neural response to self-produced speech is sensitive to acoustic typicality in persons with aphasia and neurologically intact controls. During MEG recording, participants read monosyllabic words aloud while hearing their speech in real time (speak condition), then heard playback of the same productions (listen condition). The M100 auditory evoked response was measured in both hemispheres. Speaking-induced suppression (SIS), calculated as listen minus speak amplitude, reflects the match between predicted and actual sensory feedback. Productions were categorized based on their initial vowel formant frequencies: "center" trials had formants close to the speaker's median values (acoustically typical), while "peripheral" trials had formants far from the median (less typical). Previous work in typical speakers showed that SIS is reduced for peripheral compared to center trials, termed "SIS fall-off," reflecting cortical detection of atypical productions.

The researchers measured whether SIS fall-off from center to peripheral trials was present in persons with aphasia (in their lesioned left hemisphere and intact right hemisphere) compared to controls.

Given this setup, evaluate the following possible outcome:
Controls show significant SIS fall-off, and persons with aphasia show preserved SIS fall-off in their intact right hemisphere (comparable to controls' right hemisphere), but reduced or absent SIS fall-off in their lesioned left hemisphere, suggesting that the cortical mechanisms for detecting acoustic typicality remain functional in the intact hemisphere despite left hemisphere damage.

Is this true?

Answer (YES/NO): NO